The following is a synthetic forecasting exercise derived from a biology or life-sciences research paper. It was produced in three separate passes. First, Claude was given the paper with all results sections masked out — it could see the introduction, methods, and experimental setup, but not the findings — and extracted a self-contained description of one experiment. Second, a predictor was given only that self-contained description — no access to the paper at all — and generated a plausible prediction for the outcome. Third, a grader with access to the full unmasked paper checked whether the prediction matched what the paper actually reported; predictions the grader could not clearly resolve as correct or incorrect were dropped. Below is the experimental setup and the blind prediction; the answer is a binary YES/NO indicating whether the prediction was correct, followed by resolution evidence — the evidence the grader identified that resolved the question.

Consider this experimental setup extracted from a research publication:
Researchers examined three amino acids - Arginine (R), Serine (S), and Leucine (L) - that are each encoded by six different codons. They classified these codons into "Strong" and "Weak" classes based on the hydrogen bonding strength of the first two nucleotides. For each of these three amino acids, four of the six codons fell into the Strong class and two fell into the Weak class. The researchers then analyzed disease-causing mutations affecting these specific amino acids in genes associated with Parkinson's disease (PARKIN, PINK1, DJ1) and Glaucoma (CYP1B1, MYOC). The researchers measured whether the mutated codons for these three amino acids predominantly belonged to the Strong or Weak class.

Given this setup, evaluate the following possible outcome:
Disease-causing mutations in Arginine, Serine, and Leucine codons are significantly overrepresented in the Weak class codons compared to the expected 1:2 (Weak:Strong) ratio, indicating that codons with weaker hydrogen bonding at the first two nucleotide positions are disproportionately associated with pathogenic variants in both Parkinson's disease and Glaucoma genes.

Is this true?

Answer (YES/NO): NO